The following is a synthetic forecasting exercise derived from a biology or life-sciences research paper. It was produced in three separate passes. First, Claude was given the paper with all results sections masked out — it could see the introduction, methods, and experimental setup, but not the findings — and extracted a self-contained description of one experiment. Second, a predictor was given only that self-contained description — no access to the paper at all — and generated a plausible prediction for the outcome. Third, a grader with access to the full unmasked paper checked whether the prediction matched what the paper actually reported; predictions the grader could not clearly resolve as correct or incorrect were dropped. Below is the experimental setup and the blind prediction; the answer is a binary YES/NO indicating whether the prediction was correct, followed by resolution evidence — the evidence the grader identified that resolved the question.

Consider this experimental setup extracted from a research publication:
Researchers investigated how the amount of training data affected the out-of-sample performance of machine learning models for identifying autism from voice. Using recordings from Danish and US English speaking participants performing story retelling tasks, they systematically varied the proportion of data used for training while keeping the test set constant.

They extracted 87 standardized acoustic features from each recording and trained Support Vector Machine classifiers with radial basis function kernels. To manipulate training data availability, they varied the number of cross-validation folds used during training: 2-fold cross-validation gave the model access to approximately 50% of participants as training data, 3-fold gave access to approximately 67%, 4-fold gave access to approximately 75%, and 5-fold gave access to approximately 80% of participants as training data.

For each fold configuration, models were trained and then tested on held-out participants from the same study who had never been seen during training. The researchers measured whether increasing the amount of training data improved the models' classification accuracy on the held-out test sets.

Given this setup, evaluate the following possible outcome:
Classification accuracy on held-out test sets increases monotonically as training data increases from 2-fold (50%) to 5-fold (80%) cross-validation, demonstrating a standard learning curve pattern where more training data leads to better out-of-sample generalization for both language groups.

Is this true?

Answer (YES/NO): NO